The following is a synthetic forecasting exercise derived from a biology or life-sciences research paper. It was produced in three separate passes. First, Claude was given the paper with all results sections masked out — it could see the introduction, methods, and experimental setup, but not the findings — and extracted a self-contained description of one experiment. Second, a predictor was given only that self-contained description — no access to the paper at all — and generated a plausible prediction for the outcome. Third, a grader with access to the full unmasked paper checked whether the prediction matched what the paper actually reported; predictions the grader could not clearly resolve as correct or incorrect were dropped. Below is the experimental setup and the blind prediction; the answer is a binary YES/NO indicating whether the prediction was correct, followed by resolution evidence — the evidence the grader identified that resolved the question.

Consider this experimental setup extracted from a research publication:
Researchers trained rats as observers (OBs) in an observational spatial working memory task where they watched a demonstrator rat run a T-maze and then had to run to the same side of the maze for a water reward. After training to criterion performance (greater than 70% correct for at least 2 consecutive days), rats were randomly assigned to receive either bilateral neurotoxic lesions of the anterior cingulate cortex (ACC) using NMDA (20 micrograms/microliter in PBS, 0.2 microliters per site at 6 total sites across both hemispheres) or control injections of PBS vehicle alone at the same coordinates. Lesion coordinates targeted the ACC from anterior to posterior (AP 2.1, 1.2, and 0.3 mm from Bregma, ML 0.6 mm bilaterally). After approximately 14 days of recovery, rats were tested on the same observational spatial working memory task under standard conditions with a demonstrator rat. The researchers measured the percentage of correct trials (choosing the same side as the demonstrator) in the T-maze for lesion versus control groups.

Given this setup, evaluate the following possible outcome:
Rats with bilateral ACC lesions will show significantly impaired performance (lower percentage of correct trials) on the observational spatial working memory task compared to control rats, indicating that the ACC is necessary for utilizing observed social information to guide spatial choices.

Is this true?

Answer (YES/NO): YES